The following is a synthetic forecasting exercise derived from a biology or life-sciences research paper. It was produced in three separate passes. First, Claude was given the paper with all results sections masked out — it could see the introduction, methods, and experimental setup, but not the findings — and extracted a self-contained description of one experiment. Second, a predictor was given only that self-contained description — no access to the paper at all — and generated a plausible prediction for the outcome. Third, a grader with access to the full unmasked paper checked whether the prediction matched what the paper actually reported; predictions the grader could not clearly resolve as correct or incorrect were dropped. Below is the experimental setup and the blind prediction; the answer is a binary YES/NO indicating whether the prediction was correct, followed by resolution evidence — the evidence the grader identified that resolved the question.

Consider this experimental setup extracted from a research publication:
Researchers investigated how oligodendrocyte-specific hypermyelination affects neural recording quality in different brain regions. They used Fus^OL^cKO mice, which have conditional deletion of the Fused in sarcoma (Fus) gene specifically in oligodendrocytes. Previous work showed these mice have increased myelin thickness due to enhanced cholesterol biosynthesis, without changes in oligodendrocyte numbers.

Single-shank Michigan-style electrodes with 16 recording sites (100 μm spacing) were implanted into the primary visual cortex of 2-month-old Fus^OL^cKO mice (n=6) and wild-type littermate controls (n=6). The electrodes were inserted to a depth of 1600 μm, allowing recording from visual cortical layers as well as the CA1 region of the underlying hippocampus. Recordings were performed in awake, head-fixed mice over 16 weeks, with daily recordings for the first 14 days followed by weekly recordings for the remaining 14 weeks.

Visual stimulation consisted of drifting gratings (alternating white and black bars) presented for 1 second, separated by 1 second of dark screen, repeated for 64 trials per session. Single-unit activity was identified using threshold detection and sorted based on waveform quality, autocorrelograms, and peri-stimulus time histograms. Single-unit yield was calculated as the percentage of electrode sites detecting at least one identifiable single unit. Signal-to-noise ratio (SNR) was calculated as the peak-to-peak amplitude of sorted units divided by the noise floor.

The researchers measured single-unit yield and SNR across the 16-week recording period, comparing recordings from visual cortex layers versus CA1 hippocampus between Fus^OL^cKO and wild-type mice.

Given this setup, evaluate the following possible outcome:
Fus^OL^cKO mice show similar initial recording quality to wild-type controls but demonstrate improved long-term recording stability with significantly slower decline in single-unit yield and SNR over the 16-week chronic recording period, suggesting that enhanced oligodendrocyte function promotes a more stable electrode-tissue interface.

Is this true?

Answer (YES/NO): NO